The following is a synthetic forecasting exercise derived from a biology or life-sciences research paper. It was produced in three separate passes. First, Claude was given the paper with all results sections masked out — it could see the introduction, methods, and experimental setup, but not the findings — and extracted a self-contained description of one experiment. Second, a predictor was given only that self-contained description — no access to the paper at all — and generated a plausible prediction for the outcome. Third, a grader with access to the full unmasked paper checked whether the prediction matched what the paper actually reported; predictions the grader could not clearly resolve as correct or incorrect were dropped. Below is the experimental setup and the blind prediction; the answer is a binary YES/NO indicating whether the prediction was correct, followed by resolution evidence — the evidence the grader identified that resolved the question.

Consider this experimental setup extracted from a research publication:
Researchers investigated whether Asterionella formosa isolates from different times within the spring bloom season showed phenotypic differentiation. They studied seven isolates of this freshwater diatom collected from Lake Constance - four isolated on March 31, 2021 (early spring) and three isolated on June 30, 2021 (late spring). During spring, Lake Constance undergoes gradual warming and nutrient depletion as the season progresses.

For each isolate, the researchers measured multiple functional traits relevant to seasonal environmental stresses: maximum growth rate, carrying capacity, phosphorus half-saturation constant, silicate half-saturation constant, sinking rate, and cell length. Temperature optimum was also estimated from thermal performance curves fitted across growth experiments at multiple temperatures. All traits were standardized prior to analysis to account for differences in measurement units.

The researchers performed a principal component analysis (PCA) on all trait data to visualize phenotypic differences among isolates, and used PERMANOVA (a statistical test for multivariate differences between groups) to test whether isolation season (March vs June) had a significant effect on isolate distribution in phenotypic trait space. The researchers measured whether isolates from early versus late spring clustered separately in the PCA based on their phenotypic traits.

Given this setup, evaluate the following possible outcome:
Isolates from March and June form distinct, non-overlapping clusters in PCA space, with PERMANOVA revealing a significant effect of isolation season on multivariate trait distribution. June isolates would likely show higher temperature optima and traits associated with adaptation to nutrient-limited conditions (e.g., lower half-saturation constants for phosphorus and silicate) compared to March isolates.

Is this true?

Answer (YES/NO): NO